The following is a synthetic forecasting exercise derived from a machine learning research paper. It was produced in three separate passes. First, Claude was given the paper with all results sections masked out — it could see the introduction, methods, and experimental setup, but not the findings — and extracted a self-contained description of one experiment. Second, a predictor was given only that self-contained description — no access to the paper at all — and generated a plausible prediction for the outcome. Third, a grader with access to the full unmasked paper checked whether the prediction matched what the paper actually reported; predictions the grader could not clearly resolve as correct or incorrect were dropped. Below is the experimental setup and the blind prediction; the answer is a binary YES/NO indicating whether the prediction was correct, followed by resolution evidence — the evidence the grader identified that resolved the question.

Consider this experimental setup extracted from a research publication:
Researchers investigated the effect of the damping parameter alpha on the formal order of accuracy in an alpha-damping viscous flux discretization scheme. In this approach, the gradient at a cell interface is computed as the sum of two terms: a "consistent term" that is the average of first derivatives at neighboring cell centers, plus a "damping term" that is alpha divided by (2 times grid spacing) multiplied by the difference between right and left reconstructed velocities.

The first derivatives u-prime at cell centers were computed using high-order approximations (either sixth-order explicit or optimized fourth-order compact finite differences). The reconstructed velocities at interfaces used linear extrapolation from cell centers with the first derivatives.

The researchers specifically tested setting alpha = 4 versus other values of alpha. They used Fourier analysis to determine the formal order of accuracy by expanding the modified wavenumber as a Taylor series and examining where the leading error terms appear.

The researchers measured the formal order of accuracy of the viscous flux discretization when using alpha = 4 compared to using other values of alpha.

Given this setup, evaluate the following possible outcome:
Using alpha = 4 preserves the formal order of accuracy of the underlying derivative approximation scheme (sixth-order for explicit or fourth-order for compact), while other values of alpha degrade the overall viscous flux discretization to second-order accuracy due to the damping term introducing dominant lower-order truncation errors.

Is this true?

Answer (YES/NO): NO